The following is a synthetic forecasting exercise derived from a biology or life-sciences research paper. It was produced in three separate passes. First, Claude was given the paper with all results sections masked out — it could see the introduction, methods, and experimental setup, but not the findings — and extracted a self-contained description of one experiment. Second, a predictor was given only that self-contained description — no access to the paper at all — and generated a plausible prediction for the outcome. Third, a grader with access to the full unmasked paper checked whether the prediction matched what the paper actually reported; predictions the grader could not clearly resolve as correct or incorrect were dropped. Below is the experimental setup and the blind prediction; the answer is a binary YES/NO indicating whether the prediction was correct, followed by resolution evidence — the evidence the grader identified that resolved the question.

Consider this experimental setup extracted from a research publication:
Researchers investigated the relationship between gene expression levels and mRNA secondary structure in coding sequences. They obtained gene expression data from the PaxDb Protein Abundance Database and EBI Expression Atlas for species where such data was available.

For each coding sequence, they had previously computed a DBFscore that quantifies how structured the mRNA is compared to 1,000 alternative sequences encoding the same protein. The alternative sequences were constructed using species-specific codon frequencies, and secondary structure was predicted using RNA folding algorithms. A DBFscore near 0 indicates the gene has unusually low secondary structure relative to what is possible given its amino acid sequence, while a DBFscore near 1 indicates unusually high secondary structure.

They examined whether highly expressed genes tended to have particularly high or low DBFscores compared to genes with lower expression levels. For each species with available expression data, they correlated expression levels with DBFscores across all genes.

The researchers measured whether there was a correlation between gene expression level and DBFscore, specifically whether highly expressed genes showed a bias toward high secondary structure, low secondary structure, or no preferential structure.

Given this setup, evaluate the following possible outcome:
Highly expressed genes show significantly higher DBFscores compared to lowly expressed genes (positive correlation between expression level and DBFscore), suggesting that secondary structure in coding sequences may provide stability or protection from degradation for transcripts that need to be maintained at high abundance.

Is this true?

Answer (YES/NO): NO